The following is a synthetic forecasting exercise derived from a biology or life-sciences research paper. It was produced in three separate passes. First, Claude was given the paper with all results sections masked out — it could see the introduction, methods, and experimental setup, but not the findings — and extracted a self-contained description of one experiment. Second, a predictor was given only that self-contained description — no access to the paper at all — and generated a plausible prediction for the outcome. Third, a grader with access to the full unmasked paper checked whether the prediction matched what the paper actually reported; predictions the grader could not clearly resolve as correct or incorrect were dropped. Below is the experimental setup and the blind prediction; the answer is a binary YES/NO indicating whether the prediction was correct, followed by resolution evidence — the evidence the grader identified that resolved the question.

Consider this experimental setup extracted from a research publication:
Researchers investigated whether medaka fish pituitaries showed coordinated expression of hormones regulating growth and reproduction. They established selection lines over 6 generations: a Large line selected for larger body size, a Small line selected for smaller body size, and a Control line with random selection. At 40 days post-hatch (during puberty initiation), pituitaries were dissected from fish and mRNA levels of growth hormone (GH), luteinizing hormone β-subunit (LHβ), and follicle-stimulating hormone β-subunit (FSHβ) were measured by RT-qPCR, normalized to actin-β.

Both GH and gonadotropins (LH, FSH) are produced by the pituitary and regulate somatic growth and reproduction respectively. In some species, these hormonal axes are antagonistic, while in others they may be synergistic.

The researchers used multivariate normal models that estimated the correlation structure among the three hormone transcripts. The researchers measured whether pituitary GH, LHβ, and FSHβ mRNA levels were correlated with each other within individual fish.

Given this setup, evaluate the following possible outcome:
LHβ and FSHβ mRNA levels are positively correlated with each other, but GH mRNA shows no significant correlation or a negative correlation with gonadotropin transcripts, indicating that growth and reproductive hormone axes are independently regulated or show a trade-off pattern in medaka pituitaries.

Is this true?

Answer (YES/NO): NO